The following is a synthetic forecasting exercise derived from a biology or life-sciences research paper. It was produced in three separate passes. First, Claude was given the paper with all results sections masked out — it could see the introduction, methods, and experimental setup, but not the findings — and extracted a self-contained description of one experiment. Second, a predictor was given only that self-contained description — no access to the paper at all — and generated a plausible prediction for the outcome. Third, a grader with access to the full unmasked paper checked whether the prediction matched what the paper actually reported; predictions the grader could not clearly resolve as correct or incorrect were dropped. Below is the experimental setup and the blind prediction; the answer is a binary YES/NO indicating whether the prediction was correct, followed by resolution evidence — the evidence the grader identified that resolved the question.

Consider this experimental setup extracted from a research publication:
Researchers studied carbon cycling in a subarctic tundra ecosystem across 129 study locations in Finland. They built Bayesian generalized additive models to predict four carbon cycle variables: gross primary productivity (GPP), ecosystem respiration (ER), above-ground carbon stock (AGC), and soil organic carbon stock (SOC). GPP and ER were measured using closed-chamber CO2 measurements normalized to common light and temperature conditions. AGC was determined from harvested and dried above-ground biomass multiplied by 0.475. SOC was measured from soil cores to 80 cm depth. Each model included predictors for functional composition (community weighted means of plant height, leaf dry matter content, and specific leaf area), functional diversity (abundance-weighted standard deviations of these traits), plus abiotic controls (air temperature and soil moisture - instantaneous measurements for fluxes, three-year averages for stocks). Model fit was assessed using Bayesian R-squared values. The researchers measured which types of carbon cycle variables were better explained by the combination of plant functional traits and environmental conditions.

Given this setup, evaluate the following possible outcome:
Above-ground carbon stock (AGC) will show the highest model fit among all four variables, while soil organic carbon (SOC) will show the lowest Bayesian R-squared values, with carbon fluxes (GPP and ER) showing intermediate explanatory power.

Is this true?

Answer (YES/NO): NO